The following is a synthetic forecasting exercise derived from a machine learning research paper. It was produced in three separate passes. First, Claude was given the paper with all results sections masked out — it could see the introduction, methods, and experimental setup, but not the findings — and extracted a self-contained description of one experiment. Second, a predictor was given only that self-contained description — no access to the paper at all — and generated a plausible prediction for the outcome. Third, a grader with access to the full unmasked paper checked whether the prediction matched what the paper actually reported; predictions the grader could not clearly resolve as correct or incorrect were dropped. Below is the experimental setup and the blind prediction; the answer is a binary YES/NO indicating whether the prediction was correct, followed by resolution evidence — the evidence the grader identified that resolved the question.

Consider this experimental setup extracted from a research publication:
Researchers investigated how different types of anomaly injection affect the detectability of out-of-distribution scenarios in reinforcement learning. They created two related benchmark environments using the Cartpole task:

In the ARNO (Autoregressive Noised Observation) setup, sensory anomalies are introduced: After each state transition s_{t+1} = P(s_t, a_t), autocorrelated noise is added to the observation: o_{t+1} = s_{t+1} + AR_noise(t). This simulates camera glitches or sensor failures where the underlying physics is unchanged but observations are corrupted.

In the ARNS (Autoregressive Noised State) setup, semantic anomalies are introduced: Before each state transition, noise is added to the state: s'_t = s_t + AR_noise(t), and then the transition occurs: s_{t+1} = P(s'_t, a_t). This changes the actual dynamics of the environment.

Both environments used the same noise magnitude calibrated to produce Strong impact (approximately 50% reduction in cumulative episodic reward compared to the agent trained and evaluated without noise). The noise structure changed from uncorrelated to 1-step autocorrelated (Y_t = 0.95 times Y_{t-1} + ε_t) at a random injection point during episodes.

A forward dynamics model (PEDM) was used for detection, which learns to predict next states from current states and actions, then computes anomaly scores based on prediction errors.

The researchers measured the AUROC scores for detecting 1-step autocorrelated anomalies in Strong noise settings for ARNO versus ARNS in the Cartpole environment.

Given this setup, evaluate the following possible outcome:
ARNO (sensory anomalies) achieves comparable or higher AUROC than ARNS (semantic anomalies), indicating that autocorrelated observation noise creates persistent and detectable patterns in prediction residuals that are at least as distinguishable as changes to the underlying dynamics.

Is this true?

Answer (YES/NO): YES